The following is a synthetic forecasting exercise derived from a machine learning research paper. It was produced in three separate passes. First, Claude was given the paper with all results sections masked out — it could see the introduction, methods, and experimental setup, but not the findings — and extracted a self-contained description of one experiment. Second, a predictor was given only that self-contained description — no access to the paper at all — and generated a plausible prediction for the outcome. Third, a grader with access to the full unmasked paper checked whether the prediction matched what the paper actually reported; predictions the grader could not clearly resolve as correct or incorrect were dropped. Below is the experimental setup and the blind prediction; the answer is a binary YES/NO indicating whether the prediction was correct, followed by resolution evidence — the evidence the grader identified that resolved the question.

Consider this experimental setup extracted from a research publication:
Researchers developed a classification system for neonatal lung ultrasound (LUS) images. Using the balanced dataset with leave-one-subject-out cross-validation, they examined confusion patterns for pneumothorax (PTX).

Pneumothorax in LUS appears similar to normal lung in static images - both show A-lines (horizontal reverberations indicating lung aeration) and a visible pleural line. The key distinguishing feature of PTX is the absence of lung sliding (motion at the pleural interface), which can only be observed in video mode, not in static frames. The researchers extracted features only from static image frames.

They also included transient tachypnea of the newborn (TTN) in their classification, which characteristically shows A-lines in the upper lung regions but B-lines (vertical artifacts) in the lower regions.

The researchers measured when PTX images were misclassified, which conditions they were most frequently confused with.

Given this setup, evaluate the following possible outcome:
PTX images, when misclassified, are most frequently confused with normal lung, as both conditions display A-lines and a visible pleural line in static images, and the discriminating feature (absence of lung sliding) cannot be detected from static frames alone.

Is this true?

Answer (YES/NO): NO